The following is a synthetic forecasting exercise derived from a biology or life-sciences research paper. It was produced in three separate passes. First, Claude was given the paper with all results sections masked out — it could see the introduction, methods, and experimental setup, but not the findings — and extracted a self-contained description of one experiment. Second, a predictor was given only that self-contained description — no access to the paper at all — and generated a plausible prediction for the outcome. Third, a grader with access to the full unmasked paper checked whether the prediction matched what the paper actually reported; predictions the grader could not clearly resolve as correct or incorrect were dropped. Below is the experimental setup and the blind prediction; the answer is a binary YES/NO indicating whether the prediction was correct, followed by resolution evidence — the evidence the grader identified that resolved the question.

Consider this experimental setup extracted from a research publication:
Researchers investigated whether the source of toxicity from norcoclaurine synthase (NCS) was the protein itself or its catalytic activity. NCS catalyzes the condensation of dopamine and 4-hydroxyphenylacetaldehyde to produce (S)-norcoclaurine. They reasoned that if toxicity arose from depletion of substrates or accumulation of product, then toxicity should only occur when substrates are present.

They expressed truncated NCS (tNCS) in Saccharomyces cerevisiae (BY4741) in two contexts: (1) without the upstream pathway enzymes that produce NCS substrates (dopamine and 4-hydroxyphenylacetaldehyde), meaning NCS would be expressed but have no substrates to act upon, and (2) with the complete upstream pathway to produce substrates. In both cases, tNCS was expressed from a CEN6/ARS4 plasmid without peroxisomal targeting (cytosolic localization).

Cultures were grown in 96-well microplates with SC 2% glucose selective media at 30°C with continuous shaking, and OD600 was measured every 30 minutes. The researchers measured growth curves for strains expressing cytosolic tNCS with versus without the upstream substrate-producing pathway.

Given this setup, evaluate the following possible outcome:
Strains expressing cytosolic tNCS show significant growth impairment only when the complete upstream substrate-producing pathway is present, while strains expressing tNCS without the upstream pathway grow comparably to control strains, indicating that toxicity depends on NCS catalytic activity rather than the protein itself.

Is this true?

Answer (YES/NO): NO